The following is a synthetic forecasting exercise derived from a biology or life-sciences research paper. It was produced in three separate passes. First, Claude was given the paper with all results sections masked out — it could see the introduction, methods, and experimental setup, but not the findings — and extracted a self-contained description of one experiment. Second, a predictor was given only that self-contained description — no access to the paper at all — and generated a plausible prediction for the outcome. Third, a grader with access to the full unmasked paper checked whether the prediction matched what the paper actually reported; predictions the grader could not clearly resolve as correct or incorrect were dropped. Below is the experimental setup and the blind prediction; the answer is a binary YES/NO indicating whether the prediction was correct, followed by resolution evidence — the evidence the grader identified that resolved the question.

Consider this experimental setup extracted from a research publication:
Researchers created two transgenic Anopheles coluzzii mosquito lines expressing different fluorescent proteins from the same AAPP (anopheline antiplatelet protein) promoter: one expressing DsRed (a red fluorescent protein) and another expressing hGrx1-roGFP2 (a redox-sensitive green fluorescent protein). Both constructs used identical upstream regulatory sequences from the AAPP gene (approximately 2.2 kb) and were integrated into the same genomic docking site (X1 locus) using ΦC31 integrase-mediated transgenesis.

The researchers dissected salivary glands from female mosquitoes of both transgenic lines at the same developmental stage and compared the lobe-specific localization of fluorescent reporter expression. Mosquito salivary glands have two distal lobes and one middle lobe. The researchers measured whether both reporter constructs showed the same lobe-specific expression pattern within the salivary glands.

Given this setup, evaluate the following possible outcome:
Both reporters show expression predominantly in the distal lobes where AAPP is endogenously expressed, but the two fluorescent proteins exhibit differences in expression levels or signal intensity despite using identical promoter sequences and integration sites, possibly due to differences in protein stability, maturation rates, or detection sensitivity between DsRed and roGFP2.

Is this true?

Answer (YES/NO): NO